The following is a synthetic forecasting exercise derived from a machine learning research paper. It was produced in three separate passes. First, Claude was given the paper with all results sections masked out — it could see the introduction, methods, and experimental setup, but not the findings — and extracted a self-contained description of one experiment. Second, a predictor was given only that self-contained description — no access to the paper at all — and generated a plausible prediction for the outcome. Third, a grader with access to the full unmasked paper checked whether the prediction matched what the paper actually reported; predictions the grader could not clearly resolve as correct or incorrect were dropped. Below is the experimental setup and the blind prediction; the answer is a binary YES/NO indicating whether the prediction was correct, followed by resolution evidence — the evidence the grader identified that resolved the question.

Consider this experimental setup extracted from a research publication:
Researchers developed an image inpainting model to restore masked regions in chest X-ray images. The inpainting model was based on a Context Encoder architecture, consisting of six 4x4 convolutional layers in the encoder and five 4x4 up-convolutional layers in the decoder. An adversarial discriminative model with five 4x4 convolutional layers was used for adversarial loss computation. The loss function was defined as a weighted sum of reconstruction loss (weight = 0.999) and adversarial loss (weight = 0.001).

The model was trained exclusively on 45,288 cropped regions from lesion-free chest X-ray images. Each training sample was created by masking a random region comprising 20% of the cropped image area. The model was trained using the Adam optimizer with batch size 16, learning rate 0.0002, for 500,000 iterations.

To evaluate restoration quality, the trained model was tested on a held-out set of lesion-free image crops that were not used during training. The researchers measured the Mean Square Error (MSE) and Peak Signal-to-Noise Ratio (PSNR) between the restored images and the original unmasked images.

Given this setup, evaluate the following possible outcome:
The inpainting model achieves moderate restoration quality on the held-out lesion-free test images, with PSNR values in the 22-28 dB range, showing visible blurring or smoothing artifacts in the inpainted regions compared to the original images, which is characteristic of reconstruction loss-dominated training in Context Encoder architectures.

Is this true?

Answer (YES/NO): NO